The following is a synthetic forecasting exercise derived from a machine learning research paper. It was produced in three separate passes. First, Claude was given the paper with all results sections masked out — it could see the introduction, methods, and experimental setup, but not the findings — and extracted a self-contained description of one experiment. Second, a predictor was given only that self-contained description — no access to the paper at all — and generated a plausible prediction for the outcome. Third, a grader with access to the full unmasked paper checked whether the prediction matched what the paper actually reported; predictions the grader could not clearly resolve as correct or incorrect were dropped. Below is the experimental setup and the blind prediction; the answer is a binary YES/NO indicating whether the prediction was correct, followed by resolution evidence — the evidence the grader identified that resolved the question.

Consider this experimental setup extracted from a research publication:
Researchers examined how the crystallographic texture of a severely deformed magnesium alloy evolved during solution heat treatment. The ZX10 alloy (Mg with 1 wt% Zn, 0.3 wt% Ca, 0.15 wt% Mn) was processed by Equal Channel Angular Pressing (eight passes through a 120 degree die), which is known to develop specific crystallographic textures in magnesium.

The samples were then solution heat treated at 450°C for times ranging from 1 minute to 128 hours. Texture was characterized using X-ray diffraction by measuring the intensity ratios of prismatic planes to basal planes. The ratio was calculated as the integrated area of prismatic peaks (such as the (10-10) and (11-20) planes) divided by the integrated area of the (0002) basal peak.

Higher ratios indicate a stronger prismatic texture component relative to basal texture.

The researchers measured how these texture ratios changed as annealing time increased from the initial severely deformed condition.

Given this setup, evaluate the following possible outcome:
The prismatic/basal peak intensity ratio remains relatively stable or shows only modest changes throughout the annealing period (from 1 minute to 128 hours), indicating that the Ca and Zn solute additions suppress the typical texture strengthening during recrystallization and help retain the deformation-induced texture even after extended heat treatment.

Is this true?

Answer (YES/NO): NO